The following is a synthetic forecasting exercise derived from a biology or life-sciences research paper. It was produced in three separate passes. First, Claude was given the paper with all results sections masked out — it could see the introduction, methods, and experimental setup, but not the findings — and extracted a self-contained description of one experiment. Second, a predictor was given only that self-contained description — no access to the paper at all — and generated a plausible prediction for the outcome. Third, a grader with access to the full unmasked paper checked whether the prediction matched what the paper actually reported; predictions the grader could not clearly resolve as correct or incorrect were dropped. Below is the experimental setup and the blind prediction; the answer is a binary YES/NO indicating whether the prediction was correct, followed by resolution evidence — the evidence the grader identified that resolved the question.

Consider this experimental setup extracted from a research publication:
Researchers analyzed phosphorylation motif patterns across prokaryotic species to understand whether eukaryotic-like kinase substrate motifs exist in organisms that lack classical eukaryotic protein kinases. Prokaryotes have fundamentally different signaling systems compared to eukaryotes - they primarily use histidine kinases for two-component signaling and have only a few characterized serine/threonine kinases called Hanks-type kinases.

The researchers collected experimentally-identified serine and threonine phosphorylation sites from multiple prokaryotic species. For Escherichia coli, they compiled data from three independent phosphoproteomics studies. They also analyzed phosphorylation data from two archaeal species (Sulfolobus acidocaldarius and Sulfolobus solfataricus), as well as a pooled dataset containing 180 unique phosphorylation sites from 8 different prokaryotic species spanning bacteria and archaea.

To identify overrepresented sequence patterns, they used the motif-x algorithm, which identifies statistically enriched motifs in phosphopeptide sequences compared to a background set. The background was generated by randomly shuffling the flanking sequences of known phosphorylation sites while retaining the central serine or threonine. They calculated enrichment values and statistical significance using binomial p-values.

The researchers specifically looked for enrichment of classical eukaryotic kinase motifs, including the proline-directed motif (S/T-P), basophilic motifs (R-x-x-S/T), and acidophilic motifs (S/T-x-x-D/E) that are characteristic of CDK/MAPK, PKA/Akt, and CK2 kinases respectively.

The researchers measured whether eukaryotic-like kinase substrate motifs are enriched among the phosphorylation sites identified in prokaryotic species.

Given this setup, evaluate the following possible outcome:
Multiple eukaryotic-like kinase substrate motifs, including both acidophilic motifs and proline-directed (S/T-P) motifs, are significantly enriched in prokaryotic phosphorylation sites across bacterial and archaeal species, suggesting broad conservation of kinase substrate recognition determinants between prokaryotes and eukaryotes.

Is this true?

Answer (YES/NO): NO